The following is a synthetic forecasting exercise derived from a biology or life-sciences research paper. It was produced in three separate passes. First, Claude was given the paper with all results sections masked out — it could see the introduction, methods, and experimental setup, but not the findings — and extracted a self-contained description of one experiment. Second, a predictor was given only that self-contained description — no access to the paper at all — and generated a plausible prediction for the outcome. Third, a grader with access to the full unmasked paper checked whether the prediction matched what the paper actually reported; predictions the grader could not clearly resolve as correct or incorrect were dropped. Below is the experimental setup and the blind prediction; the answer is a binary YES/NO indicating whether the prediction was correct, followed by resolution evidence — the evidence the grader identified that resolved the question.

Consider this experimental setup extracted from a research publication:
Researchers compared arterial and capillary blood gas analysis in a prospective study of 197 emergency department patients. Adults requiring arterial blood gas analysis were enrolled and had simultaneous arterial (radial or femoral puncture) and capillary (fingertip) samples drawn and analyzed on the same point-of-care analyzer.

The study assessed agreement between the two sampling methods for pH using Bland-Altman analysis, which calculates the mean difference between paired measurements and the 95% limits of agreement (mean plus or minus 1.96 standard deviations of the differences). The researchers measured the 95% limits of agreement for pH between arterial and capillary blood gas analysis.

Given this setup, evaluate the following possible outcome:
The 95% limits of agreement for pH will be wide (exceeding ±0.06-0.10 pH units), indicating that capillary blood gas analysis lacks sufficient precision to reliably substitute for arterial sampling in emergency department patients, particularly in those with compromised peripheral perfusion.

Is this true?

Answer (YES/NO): NO